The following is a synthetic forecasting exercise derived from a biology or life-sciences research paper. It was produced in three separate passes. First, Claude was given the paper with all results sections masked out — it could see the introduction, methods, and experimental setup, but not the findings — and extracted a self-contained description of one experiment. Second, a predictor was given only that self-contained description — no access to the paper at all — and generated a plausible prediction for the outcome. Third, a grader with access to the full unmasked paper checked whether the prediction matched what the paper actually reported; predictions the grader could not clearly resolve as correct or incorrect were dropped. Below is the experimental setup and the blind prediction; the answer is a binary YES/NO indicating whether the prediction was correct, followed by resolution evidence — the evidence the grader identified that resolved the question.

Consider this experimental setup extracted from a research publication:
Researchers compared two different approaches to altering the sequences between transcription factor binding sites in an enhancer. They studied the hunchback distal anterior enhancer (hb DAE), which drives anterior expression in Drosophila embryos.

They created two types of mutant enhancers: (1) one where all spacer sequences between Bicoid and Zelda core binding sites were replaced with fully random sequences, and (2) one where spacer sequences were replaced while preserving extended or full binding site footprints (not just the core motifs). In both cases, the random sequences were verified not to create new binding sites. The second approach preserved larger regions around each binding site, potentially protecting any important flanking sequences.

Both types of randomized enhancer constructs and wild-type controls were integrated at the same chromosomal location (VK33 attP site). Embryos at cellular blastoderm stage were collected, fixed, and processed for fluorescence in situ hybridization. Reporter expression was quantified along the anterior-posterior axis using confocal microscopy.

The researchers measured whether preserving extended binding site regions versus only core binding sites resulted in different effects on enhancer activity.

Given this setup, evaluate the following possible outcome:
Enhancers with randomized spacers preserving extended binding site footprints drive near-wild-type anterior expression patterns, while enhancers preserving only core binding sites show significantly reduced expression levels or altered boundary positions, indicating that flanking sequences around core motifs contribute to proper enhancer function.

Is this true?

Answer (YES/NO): NO